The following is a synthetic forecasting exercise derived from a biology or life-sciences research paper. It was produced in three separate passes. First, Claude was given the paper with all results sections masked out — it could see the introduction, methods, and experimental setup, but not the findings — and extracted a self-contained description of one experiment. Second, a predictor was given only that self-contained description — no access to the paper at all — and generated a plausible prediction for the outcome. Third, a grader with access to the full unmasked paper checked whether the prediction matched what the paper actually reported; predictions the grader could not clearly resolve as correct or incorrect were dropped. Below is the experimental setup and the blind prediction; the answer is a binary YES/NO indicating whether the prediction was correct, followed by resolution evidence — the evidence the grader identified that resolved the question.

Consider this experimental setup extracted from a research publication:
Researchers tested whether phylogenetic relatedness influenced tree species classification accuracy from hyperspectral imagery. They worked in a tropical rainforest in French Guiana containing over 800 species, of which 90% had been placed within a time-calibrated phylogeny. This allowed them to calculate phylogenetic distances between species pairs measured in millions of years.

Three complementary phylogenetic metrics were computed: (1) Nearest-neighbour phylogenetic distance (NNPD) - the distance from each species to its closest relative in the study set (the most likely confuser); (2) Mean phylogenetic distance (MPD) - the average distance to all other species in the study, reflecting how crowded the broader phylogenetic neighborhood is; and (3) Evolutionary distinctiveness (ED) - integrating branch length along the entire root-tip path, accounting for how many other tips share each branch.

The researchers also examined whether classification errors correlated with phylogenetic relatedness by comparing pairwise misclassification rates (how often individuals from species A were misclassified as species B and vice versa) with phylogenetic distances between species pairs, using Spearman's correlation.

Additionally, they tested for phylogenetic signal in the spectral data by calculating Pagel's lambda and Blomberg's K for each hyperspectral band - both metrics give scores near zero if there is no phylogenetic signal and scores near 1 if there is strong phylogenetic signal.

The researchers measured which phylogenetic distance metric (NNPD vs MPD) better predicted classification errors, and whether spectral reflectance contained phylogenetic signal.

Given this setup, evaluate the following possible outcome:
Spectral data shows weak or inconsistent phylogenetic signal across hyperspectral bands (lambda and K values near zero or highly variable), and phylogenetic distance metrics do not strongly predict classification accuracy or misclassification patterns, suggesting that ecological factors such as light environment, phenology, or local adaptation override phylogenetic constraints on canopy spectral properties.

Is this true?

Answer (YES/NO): NO